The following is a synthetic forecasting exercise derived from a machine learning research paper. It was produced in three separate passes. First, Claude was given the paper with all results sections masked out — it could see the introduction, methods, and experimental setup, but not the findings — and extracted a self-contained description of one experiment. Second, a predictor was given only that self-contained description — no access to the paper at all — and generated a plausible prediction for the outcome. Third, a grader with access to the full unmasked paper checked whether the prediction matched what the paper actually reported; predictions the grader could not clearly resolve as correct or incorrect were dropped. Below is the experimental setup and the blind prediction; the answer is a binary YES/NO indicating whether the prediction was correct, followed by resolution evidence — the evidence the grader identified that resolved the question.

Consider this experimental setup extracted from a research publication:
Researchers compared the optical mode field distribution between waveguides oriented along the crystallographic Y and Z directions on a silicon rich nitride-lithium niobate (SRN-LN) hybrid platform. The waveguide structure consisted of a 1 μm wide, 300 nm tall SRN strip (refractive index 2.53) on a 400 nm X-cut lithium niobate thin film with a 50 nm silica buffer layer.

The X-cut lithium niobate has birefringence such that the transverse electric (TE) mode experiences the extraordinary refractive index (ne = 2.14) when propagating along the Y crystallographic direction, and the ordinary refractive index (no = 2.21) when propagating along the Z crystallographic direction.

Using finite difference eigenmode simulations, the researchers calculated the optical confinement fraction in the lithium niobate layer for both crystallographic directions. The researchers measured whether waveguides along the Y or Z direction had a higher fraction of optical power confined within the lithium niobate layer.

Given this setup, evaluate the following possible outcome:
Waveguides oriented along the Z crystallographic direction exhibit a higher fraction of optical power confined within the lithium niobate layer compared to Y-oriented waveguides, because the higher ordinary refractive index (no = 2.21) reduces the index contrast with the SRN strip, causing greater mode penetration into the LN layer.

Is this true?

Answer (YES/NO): YES